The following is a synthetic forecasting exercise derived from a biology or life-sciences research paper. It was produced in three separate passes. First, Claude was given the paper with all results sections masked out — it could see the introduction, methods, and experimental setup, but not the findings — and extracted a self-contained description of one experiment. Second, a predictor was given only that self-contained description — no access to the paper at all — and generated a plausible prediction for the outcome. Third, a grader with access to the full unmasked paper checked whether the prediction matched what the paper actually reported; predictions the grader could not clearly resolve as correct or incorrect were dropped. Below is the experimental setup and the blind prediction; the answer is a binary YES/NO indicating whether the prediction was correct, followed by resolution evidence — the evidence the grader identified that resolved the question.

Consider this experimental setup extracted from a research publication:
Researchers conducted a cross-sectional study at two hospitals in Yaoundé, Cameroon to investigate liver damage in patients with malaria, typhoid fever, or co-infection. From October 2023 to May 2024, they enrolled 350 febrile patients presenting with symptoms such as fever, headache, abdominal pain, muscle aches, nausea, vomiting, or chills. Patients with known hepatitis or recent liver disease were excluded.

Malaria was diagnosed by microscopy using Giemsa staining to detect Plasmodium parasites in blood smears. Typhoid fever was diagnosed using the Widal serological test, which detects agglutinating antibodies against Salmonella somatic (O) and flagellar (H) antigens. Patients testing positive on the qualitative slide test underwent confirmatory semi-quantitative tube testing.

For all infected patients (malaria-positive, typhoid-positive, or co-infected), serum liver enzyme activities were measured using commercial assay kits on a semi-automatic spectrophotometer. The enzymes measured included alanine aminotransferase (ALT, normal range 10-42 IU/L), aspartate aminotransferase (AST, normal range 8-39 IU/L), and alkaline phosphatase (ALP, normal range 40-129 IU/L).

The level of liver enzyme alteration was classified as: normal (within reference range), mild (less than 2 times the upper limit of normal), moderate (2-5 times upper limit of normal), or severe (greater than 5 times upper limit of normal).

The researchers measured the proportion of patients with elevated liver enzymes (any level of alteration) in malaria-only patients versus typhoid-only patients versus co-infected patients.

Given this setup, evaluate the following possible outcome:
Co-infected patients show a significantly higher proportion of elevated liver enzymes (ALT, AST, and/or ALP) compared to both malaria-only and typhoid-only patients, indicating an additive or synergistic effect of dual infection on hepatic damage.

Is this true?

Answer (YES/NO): YES